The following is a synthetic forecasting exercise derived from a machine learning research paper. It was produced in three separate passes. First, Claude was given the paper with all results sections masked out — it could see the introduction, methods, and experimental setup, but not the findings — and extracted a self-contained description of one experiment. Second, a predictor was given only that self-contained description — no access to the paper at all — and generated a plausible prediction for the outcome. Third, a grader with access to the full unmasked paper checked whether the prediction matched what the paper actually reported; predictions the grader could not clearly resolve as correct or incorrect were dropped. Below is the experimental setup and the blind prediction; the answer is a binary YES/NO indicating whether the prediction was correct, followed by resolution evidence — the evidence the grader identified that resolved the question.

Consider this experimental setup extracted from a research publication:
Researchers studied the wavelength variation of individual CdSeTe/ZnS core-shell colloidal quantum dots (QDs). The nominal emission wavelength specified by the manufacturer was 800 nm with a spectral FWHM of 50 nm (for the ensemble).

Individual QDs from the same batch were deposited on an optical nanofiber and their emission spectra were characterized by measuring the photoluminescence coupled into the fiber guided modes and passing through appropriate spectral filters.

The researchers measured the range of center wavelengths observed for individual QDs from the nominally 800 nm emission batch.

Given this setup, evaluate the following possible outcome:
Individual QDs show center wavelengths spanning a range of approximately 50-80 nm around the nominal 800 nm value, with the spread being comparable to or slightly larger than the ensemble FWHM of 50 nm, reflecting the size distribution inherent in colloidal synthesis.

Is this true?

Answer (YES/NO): NO